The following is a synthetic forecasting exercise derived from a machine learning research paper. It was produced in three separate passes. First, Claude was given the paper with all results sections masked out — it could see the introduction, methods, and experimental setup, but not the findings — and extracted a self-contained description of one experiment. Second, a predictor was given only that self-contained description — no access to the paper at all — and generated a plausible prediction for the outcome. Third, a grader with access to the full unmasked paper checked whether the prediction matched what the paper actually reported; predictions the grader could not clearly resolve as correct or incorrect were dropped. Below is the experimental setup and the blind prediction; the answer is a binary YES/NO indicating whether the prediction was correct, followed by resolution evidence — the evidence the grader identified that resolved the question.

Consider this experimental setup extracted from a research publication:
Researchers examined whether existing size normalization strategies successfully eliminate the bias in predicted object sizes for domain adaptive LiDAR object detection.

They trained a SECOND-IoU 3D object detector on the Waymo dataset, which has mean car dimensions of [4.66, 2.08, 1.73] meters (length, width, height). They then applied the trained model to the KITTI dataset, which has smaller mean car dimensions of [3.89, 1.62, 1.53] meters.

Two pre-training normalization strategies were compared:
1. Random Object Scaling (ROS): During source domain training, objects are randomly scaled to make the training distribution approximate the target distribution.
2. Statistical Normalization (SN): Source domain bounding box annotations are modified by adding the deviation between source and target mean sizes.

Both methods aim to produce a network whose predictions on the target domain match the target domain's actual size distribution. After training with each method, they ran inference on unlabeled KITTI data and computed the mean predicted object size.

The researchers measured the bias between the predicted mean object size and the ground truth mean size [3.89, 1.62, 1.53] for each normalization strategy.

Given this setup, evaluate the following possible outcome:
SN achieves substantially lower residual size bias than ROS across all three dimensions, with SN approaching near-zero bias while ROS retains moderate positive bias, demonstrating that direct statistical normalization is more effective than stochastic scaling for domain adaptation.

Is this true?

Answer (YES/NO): NO